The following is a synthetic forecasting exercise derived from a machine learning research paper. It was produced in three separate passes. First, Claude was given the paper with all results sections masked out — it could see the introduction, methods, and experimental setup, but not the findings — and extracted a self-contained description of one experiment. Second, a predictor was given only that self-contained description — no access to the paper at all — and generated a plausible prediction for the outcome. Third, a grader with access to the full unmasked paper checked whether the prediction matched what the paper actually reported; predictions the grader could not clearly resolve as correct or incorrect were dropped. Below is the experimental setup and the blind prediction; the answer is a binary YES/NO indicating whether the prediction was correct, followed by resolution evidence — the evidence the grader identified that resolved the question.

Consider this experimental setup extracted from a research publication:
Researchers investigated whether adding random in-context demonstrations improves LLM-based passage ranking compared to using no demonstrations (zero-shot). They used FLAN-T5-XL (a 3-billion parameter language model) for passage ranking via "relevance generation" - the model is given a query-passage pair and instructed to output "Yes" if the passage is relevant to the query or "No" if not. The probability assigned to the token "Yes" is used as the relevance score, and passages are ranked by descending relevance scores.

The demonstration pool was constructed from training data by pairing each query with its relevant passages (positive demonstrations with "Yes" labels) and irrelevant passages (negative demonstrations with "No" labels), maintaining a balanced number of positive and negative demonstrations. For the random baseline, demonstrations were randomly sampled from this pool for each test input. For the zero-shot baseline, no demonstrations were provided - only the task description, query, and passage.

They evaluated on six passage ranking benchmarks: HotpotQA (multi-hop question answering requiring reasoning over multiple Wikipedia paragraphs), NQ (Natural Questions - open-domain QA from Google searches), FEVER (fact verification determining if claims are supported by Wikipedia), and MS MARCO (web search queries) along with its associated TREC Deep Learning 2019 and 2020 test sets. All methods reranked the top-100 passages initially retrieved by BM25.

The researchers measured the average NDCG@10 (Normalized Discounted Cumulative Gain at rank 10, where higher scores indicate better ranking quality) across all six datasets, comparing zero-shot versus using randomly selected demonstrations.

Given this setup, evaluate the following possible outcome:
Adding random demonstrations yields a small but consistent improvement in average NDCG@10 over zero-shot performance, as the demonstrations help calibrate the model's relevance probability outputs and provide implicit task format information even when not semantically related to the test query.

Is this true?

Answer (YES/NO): NO